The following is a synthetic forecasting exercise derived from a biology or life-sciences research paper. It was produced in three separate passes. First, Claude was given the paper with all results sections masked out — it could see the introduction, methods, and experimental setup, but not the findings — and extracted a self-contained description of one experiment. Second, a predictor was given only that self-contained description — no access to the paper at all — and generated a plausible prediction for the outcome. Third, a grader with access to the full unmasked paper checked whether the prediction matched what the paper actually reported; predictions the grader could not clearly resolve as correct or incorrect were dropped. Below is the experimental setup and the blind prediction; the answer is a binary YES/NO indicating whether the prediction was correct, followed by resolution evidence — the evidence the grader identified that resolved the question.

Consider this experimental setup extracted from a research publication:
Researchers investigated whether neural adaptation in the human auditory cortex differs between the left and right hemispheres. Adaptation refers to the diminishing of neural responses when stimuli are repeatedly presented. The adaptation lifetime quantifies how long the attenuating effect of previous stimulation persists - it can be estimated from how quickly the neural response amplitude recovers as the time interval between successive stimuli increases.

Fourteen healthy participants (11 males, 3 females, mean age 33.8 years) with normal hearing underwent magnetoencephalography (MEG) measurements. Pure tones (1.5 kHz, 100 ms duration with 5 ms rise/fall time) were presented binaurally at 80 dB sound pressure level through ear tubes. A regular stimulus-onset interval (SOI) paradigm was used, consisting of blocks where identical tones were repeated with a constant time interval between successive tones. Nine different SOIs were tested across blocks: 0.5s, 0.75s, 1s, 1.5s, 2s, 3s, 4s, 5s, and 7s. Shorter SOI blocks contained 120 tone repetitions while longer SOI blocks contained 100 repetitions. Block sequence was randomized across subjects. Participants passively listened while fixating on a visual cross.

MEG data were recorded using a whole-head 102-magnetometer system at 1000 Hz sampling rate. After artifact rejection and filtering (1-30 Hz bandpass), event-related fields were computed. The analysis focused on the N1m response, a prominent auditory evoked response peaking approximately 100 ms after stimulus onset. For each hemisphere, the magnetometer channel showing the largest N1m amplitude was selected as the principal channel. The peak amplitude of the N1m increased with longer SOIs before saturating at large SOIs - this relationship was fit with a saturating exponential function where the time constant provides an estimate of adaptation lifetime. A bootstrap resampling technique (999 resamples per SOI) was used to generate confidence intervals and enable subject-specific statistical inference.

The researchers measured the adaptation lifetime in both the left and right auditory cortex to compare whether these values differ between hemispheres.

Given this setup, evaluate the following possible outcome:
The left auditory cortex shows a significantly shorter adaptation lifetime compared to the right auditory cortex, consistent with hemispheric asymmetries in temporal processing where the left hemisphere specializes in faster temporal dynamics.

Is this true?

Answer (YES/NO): NO